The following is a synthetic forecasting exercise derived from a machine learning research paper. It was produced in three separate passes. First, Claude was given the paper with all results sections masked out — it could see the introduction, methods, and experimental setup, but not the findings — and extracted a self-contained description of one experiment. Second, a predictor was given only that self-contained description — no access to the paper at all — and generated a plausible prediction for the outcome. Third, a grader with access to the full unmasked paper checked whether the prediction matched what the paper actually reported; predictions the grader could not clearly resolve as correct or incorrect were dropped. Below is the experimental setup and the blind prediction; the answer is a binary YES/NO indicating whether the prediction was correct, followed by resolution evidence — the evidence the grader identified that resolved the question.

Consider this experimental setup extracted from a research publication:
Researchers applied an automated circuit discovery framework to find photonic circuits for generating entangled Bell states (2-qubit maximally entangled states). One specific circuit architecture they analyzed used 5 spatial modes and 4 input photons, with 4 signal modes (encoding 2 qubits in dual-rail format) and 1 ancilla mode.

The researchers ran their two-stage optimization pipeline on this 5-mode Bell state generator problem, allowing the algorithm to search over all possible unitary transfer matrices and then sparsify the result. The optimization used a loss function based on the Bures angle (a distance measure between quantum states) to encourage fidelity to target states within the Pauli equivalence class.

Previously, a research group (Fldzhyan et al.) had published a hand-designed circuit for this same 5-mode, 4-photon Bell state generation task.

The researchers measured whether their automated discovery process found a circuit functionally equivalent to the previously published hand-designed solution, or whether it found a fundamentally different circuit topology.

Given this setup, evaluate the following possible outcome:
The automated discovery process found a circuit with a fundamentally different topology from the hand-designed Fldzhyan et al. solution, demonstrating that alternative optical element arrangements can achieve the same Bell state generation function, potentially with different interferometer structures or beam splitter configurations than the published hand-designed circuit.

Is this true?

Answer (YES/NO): NO